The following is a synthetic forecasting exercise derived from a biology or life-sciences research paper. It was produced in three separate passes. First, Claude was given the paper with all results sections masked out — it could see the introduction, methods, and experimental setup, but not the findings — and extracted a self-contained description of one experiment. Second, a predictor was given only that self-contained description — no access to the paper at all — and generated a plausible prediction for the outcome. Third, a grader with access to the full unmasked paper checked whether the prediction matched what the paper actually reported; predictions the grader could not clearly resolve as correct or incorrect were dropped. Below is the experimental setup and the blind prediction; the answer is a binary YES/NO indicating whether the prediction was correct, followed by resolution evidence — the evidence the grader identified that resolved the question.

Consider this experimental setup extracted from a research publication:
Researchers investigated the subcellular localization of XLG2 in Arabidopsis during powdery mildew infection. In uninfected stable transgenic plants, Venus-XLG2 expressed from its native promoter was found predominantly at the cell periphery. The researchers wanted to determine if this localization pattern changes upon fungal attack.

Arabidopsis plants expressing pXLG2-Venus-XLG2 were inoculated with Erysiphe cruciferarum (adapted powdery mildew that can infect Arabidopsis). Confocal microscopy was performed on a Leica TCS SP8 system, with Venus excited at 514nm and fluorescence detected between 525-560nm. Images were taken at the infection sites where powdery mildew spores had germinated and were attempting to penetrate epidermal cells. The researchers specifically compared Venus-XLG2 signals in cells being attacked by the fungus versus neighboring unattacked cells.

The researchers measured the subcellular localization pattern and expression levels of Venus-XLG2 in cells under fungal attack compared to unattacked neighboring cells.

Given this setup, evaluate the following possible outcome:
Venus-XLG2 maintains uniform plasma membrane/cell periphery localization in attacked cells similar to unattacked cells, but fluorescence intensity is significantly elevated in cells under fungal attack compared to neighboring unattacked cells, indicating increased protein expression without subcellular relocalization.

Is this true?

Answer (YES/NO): NO